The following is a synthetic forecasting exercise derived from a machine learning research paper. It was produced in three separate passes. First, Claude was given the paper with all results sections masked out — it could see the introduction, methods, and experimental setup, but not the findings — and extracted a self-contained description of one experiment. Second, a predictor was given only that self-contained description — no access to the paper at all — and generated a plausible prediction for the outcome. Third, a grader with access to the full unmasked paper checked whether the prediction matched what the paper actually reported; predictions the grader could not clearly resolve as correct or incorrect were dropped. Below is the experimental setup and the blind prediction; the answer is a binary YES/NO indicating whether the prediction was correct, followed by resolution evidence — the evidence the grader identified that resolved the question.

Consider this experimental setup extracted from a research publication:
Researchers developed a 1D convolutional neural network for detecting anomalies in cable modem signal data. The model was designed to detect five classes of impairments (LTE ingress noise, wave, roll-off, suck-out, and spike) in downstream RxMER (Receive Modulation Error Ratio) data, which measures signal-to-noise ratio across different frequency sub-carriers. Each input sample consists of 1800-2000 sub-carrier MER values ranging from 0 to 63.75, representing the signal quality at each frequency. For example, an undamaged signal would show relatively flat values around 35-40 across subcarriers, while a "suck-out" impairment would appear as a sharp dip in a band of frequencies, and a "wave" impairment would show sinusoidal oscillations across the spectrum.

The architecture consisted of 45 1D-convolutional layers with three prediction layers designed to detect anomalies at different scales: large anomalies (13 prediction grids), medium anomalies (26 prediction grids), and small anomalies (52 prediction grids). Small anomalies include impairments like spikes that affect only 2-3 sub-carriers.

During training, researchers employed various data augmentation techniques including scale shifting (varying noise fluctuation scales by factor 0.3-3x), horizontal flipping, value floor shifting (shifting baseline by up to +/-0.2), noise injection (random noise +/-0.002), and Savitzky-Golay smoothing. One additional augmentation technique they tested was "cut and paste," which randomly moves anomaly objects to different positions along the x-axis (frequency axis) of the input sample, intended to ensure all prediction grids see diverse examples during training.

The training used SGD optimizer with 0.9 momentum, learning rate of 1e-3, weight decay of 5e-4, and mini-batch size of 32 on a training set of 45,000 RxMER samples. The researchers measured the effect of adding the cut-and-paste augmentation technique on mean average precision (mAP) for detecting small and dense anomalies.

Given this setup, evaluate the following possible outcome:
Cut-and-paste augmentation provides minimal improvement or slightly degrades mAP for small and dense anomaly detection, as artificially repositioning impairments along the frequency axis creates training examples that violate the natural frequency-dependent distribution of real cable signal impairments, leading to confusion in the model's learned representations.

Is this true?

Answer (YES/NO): NO